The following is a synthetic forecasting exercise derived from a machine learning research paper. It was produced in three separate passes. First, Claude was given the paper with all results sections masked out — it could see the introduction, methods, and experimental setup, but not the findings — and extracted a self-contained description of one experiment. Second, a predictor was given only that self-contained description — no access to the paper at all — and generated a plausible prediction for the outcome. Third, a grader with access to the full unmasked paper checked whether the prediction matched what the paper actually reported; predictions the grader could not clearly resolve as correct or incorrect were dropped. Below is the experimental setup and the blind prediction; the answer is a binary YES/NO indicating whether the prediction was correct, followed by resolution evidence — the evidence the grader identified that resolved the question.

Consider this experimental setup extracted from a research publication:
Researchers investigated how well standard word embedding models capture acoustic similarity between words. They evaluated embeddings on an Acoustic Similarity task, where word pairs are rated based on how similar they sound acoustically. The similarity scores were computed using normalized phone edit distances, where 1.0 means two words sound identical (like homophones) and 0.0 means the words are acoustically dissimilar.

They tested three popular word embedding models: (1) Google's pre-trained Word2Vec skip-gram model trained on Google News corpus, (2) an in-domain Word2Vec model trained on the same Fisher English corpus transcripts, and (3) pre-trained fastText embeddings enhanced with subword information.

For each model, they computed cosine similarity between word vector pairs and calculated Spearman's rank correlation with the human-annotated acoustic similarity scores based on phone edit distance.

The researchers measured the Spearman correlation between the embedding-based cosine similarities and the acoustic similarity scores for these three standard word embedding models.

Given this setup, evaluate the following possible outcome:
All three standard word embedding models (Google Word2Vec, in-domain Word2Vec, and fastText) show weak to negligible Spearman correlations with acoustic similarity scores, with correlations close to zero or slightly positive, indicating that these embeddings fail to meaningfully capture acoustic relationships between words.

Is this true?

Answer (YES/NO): NO